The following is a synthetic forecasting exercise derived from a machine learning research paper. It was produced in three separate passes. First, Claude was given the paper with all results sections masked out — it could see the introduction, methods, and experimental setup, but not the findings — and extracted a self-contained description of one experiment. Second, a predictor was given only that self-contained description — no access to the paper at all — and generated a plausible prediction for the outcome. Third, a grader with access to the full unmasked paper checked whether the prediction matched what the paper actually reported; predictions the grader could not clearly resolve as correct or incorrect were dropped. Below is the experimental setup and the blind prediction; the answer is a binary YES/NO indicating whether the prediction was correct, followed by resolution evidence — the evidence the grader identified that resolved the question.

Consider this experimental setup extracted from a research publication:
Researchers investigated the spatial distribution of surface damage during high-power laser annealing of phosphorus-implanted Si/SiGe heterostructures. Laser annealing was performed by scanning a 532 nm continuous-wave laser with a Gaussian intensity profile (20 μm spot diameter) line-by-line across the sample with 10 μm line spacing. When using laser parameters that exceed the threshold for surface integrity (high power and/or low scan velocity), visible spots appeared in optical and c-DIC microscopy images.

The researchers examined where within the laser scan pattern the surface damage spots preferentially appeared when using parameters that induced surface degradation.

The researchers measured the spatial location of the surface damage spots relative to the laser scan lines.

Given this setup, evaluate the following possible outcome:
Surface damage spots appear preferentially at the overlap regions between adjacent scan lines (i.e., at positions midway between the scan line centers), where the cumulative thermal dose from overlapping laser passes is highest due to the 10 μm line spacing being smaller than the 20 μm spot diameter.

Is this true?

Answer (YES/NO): NO